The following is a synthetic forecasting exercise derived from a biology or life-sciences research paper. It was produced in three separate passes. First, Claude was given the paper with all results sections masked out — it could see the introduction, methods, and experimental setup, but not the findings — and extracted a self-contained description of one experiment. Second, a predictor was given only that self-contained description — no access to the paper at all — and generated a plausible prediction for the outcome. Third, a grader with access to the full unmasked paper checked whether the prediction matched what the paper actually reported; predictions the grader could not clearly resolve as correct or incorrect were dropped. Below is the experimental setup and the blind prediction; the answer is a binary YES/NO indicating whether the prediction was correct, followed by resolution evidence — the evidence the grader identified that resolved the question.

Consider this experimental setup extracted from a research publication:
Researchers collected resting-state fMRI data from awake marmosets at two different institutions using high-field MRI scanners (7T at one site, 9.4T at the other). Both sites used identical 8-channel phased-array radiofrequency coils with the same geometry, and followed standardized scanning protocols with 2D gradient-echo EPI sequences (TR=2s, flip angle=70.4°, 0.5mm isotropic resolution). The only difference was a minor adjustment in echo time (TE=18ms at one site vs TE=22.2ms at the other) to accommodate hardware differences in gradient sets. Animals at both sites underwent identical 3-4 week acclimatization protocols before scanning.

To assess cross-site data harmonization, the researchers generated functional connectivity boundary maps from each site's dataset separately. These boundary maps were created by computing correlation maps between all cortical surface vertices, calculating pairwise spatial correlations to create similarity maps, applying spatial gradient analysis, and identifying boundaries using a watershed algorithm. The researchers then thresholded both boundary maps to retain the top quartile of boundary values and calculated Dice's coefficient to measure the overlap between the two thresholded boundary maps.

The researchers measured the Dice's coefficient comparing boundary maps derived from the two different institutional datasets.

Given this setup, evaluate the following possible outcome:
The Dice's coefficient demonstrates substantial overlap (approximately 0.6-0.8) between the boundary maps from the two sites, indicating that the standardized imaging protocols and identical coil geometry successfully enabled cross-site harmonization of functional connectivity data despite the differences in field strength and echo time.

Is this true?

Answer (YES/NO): YES